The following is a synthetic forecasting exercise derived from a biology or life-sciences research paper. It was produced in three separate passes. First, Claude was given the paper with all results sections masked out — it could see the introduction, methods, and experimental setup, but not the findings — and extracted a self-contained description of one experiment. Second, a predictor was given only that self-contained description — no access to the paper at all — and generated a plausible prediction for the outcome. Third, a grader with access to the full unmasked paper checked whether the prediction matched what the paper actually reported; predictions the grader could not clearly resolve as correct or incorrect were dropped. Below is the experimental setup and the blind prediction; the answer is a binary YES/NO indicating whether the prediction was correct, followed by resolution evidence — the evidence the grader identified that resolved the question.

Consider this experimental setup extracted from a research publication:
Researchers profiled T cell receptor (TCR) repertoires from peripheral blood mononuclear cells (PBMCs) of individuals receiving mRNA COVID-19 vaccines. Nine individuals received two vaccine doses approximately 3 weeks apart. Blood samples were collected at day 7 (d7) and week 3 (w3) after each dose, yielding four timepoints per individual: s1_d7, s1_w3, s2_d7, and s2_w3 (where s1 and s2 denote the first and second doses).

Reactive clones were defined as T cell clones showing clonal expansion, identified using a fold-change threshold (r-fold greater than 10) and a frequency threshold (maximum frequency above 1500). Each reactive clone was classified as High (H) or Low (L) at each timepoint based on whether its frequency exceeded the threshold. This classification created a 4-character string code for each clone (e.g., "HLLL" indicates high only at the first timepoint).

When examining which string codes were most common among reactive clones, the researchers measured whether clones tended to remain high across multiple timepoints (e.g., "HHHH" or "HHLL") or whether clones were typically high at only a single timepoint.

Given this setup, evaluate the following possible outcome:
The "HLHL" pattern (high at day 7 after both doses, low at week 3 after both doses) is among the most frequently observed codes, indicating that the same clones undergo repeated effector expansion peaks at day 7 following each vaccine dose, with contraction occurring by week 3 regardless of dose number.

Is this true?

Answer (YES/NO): NO